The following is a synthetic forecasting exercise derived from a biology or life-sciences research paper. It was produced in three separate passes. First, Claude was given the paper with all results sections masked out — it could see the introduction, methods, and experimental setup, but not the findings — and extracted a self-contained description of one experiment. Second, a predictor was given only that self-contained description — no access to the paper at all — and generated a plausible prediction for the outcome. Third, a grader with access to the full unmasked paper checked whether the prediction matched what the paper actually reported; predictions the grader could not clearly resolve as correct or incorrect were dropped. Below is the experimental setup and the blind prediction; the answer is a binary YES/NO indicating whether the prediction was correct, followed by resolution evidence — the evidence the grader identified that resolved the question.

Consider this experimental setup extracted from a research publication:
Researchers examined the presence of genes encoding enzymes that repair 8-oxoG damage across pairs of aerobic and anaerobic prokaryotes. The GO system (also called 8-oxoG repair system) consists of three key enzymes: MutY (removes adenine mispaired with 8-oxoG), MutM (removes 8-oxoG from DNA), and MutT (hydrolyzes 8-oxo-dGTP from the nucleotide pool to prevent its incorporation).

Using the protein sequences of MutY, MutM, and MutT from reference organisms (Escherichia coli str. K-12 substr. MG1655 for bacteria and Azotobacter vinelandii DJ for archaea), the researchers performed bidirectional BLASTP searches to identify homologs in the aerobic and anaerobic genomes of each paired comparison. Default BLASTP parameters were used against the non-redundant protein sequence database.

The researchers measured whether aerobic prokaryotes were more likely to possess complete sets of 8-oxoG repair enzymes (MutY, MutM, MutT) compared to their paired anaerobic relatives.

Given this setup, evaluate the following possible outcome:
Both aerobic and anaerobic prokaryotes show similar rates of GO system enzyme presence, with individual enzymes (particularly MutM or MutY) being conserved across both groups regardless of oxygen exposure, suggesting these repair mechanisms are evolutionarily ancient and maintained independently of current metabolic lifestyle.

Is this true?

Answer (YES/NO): YES